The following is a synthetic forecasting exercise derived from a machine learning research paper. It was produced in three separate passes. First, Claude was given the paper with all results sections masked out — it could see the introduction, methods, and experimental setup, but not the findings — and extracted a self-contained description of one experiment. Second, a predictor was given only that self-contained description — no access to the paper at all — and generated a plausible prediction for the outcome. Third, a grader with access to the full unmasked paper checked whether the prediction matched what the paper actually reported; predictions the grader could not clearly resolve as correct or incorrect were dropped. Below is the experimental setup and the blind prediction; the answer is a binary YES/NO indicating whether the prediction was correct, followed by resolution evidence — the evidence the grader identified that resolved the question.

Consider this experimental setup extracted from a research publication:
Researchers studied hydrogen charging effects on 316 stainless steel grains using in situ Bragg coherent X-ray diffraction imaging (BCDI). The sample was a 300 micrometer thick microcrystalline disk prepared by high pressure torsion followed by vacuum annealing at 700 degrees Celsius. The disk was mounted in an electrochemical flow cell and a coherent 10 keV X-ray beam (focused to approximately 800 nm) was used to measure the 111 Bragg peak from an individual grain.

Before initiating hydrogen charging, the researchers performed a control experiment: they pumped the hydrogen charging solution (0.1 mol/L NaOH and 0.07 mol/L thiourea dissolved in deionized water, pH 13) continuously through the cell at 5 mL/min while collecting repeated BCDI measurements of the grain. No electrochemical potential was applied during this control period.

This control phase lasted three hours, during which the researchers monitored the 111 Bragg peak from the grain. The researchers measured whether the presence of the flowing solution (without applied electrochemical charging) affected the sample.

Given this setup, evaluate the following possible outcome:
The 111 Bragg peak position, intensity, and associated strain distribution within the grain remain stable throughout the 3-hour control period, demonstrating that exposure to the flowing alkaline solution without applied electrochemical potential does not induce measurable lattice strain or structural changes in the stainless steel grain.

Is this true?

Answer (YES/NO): YES